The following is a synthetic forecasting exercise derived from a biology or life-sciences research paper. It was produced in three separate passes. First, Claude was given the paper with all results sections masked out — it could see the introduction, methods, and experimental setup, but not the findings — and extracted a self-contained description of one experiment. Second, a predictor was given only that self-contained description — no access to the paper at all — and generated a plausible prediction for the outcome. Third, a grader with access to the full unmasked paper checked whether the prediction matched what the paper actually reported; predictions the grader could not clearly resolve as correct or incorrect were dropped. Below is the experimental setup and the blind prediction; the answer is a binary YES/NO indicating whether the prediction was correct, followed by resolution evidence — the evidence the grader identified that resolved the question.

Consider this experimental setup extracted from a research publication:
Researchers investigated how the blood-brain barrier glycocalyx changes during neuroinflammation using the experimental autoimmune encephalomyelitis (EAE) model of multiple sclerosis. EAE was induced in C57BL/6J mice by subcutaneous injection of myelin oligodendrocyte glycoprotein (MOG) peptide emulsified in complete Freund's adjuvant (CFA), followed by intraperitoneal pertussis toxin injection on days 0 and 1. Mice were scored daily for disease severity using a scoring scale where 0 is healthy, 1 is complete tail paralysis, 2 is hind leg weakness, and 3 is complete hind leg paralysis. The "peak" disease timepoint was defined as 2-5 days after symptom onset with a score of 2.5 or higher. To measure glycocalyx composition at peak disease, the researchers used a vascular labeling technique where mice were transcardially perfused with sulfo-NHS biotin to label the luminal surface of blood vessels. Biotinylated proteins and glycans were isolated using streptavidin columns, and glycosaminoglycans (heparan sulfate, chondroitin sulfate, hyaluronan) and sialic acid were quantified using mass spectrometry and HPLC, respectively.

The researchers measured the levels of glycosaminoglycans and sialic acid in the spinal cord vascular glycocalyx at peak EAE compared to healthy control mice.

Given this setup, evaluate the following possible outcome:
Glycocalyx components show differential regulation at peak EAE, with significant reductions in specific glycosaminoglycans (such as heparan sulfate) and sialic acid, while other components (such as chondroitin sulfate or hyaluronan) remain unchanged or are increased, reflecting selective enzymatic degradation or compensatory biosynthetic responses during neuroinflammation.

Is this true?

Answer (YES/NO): NO